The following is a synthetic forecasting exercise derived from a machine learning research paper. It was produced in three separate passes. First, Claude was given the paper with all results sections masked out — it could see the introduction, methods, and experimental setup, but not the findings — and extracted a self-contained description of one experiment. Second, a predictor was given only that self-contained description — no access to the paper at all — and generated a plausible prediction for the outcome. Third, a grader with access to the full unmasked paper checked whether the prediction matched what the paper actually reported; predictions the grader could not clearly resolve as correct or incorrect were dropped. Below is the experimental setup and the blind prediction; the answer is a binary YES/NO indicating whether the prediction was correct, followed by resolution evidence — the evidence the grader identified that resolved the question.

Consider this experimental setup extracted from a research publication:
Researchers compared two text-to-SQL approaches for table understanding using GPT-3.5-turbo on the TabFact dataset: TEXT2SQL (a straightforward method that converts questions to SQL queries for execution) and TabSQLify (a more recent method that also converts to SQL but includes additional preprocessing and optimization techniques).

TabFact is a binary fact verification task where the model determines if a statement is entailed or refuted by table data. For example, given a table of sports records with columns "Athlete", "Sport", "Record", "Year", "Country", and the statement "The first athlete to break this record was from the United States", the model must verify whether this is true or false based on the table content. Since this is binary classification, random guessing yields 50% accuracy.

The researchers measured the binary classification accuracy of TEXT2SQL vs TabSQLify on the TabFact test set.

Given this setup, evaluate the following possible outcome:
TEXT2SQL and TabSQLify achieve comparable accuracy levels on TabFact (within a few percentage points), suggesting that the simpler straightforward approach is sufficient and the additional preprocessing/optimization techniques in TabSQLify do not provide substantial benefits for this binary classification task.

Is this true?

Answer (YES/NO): NO